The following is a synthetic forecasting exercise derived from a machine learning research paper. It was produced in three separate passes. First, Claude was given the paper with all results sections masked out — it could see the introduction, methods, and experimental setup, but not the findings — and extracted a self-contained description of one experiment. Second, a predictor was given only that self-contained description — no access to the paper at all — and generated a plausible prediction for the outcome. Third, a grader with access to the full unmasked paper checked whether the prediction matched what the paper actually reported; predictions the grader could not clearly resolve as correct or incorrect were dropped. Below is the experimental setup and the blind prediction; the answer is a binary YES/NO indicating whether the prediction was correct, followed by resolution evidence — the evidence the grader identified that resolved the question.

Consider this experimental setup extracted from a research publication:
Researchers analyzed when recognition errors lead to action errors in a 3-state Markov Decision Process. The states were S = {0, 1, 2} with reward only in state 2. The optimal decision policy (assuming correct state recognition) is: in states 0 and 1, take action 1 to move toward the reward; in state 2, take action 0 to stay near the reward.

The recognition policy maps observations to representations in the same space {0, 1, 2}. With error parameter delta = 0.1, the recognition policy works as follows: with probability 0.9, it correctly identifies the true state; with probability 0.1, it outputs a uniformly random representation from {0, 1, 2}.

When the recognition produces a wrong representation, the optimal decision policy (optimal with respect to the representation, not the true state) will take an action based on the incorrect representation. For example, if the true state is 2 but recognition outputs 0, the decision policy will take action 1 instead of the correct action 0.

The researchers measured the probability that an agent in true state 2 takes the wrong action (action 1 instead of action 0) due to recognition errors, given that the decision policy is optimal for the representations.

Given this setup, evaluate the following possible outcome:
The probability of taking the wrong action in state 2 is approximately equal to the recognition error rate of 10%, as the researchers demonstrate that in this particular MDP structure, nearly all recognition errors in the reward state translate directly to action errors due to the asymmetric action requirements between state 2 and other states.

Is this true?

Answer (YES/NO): NO